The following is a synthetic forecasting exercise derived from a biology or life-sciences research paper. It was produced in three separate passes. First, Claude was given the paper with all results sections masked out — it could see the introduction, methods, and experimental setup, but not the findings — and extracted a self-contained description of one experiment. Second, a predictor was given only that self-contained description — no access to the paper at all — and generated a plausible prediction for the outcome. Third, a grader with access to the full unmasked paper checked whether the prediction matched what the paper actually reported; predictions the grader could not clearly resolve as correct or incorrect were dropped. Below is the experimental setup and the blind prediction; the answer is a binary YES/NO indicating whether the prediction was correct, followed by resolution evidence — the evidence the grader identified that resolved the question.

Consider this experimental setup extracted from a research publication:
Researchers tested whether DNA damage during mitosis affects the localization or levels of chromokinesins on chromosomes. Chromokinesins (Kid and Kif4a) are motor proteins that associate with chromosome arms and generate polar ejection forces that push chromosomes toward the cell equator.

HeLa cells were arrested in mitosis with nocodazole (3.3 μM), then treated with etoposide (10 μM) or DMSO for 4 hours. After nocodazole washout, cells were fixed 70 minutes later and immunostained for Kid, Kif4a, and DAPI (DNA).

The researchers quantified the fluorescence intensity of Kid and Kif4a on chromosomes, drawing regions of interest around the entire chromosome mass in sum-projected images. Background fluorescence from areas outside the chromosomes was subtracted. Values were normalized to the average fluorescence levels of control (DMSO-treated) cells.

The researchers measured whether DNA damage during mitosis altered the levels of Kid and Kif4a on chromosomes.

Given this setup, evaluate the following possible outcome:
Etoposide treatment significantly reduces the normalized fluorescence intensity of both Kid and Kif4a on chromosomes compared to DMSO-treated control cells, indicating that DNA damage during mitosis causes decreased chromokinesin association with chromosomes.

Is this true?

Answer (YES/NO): NO